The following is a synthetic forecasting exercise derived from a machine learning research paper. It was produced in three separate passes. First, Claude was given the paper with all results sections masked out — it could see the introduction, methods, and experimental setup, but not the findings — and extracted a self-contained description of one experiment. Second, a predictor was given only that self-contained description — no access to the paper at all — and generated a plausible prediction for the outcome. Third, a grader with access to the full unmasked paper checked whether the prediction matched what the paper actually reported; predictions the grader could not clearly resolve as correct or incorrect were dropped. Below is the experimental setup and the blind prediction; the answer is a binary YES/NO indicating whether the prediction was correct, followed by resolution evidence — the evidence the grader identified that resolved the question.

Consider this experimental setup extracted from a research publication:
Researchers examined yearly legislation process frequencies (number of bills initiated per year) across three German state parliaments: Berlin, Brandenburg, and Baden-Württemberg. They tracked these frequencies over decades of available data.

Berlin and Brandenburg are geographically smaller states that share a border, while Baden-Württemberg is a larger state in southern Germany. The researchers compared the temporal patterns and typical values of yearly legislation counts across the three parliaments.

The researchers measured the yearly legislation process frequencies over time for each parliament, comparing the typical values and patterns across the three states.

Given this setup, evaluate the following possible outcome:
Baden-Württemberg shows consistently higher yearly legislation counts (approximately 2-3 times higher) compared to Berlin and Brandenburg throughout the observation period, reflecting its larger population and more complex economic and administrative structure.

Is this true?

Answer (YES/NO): NO